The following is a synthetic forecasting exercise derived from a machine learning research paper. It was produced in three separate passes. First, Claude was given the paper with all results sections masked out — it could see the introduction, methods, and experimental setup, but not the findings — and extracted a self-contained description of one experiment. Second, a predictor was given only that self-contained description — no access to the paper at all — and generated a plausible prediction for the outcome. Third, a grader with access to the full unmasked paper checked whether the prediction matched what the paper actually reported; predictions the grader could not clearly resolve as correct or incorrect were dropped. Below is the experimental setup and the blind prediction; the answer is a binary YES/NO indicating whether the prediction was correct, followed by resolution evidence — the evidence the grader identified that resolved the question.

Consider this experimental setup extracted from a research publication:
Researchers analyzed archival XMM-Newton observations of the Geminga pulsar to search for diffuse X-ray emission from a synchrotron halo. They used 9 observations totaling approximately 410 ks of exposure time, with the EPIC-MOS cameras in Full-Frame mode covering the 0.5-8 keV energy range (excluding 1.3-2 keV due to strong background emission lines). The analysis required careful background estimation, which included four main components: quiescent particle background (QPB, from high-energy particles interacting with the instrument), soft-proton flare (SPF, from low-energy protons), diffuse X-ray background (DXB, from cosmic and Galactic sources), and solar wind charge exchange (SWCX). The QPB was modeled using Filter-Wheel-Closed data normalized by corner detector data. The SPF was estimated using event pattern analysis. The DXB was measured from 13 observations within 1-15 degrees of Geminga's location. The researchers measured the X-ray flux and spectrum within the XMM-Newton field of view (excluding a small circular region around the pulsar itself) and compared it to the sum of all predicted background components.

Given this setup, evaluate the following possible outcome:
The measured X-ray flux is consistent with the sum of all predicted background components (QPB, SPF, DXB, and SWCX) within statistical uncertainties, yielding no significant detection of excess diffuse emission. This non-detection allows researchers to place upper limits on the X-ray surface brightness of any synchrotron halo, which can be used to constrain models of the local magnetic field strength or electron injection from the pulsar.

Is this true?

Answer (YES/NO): YES